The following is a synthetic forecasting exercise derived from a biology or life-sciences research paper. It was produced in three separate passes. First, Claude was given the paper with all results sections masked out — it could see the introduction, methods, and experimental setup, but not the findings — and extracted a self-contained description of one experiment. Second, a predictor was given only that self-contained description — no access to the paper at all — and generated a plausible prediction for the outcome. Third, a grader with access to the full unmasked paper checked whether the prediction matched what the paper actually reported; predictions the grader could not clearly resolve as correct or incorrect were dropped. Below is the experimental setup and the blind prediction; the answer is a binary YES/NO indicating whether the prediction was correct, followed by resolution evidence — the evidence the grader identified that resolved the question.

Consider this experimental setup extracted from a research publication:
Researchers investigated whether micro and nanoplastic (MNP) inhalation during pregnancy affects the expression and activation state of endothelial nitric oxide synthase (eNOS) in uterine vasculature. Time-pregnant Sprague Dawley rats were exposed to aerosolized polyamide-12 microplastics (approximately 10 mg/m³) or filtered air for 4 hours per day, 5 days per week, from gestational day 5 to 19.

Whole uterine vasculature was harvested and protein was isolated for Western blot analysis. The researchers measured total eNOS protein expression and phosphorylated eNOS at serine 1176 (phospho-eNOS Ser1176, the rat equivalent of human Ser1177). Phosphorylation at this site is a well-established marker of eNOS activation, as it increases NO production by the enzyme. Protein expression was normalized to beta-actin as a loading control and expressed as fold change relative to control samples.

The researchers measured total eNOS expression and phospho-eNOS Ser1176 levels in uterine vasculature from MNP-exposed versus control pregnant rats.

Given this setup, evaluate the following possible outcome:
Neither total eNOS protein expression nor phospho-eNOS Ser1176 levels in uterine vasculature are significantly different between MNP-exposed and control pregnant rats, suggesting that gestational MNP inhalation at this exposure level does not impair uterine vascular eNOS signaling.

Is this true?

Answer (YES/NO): NO